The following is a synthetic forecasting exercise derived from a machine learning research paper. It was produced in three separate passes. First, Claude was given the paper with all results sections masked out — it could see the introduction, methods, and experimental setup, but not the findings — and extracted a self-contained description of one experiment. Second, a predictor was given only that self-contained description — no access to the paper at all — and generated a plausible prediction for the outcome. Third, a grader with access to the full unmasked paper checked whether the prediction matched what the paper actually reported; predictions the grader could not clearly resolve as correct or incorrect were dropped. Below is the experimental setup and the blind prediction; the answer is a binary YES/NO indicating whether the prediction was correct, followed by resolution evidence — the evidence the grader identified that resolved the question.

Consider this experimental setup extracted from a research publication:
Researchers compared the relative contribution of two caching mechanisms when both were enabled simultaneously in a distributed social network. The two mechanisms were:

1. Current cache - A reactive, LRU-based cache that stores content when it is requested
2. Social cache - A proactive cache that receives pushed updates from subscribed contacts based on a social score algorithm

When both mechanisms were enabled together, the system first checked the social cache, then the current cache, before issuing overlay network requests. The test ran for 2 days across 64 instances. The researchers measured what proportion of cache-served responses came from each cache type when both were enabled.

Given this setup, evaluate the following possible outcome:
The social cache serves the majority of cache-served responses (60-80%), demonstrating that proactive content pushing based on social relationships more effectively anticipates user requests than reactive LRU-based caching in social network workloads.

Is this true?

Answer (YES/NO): NO